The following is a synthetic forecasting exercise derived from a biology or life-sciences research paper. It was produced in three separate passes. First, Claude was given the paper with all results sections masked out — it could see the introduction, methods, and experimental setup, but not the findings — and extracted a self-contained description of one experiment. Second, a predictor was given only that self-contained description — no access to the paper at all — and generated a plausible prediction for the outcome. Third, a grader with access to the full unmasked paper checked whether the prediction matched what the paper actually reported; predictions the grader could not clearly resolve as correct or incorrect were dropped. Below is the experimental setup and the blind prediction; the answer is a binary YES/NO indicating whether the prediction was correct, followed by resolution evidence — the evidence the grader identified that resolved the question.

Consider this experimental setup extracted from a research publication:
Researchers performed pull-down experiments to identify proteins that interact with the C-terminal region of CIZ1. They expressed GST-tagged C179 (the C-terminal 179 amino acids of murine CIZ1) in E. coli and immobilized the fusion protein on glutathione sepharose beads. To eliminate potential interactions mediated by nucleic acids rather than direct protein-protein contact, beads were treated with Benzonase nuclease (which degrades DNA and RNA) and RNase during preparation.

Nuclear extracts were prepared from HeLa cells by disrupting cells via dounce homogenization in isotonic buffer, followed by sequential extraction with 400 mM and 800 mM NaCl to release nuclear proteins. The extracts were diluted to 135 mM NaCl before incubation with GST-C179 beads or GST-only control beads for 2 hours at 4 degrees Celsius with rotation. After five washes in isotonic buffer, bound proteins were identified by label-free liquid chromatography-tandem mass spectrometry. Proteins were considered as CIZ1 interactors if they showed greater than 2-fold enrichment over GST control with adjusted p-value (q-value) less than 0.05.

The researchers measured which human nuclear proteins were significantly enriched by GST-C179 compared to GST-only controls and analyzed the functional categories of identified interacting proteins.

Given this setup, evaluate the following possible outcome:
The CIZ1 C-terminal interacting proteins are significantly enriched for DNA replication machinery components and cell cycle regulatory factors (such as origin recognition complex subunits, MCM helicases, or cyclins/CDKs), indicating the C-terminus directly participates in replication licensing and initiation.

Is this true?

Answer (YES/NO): NO